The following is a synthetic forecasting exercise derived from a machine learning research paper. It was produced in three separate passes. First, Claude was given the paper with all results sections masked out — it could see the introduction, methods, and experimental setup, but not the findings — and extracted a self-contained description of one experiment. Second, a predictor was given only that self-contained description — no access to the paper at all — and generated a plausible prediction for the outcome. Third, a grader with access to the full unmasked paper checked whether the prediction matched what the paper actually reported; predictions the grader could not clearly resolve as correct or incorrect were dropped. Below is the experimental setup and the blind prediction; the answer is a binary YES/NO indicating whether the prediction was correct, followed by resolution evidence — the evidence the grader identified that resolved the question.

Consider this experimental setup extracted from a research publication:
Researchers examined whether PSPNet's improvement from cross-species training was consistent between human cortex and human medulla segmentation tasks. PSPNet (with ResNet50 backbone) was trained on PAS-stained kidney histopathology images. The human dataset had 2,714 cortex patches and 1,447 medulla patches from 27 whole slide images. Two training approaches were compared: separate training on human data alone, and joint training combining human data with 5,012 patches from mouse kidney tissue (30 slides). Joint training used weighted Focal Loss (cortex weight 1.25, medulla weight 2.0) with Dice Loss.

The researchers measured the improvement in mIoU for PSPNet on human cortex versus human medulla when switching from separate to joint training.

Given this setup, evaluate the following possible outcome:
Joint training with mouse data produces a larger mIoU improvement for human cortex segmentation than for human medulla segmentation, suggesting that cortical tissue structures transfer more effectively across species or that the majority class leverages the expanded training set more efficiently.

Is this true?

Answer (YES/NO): NO